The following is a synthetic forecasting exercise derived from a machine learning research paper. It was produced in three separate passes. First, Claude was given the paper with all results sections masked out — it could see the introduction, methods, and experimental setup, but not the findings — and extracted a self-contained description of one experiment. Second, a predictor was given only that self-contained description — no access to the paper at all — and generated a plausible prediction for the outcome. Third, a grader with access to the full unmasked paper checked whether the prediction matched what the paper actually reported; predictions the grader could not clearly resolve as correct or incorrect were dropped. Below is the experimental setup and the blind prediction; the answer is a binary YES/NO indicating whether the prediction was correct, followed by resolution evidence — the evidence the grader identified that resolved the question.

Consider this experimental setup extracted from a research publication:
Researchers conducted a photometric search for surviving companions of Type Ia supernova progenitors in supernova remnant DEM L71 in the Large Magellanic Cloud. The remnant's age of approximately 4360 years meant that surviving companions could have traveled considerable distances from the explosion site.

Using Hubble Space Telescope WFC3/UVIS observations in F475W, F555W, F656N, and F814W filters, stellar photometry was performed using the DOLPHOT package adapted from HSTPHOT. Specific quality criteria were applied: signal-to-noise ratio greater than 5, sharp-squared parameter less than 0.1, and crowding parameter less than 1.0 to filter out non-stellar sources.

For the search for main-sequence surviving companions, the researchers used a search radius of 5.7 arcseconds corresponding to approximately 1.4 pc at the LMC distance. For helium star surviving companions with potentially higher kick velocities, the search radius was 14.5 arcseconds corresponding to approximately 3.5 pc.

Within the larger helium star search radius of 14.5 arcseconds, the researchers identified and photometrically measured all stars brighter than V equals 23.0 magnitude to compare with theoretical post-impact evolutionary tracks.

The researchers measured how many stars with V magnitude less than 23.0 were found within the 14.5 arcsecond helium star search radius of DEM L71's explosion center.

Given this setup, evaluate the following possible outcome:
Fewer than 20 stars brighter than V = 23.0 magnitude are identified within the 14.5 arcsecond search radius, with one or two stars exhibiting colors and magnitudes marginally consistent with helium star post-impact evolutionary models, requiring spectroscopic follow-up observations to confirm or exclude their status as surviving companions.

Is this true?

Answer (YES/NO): NO